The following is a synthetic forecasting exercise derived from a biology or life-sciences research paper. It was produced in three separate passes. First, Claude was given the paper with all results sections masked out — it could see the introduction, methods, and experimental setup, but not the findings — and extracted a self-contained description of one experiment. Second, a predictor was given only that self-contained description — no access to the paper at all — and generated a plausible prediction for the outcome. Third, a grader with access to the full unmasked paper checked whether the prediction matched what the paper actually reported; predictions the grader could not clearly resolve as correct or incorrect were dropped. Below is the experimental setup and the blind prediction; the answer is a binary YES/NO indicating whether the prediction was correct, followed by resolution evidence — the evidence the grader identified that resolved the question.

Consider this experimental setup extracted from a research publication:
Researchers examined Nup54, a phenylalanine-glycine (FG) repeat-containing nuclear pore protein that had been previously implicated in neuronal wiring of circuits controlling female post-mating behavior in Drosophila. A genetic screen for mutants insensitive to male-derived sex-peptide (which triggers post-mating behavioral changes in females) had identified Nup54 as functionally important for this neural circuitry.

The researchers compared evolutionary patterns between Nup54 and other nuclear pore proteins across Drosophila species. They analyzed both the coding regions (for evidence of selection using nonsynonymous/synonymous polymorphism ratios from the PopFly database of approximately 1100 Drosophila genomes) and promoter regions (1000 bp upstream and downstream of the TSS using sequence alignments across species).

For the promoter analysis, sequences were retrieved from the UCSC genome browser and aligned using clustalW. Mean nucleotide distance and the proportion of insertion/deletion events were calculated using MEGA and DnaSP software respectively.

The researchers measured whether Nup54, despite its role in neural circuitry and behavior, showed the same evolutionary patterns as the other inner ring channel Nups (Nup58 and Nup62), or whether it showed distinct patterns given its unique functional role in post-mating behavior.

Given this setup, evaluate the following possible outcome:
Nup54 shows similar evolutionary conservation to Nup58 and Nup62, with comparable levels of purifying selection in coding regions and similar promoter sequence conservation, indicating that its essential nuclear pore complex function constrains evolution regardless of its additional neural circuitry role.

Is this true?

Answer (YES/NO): NO